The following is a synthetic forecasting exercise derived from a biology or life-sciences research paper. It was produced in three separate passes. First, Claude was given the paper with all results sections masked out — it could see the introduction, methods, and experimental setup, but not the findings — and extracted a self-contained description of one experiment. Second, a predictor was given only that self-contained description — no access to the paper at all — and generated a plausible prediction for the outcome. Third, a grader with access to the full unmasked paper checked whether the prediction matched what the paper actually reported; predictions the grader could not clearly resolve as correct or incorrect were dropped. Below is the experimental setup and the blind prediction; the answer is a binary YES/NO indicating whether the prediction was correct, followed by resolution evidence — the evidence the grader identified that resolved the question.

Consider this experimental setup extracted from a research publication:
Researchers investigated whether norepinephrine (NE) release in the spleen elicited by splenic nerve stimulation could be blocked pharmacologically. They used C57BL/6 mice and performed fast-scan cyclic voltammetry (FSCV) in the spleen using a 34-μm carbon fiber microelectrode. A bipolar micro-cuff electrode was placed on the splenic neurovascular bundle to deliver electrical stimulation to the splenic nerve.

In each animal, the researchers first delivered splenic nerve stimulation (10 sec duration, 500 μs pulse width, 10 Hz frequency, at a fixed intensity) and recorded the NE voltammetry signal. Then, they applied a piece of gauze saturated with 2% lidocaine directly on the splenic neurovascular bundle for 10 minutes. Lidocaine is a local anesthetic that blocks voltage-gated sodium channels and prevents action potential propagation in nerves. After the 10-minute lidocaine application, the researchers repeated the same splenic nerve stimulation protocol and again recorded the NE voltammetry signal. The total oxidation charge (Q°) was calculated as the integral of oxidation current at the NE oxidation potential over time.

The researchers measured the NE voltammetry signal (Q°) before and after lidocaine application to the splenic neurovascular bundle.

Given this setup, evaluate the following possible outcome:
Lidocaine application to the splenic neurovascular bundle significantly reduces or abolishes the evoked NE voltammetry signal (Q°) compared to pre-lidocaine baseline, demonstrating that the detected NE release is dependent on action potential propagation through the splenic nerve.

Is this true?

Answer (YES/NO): YES